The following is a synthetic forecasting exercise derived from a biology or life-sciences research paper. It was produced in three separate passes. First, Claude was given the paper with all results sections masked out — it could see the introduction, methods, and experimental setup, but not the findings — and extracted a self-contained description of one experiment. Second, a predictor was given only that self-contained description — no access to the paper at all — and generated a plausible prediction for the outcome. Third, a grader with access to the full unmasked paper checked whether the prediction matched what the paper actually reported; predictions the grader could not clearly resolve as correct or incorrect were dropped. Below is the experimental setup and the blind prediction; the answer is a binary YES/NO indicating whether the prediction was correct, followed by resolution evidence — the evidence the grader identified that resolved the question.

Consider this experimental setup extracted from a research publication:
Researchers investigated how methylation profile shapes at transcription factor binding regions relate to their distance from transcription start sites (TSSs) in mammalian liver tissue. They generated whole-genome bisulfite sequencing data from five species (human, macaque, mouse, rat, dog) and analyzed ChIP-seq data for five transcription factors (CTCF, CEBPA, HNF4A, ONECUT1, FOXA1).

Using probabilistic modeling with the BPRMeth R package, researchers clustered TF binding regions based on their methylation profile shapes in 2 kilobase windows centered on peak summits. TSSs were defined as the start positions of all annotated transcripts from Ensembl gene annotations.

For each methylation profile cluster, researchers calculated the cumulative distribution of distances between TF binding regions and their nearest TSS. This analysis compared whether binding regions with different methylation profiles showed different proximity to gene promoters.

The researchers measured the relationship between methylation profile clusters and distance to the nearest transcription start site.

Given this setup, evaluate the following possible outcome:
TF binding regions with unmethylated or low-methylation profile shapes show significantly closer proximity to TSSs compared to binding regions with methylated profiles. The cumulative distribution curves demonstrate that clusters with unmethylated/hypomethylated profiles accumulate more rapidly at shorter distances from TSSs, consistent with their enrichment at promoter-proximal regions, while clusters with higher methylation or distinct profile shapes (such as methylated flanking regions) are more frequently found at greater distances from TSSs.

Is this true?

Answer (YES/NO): YES